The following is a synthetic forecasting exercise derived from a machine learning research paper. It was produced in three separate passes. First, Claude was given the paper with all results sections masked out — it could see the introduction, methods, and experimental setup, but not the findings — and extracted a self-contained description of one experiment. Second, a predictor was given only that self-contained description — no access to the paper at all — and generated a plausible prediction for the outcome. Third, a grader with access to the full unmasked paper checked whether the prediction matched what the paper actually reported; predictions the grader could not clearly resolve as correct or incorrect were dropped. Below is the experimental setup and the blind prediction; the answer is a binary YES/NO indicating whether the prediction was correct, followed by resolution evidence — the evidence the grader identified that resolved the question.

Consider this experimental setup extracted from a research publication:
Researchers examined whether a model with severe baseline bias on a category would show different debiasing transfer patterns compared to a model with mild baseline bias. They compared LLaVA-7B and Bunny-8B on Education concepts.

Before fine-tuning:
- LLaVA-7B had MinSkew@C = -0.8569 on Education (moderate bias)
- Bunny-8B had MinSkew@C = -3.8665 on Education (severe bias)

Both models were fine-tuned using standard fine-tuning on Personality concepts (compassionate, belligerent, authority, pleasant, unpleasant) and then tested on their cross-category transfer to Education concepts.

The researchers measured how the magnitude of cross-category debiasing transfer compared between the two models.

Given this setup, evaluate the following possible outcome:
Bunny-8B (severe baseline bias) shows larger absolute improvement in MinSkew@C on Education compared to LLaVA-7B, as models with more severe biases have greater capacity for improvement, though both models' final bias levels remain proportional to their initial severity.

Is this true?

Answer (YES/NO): NO